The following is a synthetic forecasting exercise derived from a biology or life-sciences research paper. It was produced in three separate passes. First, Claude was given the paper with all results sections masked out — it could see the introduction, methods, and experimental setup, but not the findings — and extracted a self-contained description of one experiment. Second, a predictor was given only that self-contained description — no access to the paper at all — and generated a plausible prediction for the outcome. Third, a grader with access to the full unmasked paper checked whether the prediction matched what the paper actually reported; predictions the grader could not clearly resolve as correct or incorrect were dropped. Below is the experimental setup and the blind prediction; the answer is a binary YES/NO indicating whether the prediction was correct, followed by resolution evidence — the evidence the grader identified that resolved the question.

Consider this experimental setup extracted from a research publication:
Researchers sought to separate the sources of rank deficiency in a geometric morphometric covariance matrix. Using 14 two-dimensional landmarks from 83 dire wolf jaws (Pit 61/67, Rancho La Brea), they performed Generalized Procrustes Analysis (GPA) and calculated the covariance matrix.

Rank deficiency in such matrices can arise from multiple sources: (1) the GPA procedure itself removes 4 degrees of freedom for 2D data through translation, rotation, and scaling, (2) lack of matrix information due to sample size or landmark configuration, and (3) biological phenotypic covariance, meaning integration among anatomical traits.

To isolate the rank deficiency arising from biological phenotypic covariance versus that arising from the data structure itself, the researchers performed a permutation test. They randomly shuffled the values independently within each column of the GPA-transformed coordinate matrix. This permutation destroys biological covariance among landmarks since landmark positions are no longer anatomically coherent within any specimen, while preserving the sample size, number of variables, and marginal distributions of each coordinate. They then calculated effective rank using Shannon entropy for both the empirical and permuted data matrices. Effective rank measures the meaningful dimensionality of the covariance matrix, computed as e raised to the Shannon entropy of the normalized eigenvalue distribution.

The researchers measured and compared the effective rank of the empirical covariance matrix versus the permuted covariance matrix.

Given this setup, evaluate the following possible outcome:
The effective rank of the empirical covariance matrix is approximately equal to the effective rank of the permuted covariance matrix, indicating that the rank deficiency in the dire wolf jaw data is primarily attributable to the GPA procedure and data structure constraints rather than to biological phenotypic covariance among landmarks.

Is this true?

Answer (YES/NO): NO